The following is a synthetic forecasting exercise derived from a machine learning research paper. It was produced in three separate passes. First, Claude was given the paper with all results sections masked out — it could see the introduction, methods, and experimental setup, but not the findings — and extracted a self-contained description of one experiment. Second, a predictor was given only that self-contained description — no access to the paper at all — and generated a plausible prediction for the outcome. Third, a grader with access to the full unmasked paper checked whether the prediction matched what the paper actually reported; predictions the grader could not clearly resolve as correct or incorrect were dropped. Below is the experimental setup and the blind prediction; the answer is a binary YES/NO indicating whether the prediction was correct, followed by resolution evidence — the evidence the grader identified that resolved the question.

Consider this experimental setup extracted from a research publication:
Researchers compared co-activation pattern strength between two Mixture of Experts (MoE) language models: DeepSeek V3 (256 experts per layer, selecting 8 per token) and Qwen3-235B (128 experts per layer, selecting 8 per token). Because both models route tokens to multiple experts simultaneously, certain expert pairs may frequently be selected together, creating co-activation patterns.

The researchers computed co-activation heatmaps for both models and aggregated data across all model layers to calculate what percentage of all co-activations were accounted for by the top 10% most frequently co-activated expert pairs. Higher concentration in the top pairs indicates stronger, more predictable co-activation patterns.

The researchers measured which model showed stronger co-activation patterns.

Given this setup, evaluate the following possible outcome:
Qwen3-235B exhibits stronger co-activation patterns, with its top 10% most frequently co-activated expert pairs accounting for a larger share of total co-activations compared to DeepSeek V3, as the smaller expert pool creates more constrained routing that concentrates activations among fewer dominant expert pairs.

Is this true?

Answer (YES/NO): YES